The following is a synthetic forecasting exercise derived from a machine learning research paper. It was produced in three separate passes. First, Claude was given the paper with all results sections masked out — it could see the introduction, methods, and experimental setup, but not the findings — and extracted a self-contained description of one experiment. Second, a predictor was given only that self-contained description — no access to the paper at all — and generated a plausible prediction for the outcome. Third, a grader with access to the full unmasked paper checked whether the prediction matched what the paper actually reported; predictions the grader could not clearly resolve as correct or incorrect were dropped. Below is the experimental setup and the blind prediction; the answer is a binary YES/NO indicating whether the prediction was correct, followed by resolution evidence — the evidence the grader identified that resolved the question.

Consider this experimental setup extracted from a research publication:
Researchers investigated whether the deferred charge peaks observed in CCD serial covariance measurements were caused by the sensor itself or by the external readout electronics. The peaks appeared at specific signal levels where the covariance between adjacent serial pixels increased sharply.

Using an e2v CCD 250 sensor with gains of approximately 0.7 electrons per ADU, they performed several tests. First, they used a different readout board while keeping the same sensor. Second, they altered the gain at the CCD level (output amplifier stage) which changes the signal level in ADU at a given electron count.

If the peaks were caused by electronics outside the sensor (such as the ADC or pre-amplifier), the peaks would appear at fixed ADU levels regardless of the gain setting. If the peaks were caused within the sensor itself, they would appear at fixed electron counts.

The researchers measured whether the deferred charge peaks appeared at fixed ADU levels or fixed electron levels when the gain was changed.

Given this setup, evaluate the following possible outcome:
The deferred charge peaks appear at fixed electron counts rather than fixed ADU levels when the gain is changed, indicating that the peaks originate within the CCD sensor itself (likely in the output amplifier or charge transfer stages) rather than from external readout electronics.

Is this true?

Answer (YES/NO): YES